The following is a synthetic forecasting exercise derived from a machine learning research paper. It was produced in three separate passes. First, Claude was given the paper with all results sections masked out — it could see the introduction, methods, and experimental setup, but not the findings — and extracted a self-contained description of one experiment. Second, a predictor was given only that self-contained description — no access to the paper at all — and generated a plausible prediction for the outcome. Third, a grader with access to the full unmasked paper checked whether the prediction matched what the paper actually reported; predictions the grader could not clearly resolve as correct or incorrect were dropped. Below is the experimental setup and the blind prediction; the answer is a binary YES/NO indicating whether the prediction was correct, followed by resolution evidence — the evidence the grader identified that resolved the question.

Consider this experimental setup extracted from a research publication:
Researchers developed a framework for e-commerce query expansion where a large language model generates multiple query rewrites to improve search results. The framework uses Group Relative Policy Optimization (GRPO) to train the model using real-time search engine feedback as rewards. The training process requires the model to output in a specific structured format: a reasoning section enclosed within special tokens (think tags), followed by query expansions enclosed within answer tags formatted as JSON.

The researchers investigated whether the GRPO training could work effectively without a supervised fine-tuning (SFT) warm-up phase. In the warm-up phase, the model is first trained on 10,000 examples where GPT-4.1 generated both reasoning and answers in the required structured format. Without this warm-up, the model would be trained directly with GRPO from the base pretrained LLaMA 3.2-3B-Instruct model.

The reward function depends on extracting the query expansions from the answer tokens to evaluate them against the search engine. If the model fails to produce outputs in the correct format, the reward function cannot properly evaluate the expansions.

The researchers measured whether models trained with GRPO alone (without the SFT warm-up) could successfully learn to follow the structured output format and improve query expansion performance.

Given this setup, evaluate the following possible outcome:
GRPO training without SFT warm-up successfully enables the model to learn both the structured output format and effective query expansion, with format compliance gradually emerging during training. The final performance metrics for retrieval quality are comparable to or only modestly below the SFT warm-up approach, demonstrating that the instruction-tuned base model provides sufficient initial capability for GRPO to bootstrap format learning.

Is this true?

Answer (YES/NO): NO